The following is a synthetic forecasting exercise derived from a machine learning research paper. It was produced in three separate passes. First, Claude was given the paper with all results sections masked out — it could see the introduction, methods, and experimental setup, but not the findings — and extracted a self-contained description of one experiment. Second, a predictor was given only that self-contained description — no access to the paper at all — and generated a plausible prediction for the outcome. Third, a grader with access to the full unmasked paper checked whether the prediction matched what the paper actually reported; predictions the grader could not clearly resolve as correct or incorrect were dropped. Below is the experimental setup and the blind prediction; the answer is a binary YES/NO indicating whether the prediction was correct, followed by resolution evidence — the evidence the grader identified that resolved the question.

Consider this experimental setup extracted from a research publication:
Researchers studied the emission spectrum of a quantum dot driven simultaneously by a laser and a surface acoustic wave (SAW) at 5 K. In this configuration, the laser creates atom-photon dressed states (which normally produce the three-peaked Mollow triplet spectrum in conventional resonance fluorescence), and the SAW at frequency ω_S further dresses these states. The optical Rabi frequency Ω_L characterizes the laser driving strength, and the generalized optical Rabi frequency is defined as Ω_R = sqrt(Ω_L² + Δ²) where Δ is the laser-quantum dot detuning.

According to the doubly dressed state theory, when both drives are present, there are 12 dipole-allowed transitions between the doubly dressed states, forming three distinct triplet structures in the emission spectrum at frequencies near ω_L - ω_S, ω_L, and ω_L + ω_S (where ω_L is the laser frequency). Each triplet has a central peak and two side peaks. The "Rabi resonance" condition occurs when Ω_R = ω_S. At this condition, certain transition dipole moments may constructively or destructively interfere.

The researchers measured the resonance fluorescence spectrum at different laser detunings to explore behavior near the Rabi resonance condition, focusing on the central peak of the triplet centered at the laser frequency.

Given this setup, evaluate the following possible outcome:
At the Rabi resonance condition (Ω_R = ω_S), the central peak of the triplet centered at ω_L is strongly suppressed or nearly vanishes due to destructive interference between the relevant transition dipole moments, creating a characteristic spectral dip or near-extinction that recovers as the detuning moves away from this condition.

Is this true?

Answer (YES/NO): YES